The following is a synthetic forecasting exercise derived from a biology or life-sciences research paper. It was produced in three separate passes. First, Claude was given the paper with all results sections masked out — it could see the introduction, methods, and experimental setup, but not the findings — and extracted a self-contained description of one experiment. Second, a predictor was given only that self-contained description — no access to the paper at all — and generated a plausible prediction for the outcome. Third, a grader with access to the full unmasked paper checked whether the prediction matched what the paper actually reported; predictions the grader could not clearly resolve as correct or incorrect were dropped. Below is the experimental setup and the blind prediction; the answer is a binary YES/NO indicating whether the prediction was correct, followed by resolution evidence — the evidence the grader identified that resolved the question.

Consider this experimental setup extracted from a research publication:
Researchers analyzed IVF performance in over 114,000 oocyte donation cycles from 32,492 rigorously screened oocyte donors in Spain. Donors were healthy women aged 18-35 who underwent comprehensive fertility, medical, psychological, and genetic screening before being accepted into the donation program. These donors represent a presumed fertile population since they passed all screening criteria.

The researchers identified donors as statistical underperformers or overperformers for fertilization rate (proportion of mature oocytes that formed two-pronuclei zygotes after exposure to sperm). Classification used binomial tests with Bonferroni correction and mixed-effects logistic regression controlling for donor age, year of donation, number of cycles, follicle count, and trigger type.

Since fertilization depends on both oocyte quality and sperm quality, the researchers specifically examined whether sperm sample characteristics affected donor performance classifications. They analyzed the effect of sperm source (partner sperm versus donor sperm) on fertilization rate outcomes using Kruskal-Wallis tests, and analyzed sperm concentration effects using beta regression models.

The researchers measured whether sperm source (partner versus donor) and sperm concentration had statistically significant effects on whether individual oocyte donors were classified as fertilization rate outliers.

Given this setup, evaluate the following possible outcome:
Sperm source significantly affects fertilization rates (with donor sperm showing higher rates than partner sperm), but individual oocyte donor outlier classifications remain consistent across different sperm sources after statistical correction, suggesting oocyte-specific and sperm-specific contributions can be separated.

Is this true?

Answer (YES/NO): NO